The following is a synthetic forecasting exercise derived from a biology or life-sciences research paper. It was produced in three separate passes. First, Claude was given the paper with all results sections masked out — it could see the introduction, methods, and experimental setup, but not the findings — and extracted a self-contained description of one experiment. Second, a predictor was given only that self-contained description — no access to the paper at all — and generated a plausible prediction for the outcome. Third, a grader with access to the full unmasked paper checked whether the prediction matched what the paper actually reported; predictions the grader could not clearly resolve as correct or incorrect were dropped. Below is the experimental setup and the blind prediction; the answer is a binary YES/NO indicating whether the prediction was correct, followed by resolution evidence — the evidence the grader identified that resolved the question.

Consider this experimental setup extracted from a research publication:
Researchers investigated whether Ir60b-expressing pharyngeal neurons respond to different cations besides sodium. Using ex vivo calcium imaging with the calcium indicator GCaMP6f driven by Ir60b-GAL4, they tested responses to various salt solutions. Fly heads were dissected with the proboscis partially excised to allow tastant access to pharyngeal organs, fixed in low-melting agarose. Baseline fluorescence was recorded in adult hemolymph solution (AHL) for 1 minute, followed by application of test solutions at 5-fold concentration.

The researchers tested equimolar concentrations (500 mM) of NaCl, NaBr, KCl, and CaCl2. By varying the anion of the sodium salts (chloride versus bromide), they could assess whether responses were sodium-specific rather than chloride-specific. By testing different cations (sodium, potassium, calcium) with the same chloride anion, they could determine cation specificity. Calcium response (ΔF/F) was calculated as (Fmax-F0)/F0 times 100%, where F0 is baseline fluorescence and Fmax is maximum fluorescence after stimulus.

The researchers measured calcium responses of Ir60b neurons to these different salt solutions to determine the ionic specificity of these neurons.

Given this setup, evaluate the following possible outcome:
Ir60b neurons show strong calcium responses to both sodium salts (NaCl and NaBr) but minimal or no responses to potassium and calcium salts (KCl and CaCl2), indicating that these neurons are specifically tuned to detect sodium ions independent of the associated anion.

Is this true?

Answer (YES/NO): YES